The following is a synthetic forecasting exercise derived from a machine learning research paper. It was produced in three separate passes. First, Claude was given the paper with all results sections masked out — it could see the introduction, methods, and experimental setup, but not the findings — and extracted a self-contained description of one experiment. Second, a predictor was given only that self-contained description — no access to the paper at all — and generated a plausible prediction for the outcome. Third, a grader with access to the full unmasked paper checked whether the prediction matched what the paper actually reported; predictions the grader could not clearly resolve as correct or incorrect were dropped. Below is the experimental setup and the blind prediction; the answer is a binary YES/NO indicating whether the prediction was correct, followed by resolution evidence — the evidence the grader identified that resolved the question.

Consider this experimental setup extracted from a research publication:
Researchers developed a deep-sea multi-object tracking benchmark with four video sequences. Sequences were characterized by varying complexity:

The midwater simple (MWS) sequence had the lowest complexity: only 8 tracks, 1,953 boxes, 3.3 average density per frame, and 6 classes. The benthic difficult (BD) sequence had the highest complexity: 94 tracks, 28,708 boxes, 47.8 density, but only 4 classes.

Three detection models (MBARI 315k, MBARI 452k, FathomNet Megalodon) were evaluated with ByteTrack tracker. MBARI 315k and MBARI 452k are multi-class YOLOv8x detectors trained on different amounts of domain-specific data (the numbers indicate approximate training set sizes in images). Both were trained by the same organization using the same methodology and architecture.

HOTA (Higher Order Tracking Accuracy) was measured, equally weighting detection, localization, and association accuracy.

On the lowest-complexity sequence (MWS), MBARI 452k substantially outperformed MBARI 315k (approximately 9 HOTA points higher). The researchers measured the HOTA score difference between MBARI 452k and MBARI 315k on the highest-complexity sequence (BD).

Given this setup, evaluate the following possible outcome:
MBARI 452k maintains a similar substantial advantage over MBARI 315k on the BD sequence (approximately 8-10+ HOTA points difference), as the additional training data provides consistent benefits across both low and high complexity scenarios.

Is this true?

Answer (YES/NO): NO